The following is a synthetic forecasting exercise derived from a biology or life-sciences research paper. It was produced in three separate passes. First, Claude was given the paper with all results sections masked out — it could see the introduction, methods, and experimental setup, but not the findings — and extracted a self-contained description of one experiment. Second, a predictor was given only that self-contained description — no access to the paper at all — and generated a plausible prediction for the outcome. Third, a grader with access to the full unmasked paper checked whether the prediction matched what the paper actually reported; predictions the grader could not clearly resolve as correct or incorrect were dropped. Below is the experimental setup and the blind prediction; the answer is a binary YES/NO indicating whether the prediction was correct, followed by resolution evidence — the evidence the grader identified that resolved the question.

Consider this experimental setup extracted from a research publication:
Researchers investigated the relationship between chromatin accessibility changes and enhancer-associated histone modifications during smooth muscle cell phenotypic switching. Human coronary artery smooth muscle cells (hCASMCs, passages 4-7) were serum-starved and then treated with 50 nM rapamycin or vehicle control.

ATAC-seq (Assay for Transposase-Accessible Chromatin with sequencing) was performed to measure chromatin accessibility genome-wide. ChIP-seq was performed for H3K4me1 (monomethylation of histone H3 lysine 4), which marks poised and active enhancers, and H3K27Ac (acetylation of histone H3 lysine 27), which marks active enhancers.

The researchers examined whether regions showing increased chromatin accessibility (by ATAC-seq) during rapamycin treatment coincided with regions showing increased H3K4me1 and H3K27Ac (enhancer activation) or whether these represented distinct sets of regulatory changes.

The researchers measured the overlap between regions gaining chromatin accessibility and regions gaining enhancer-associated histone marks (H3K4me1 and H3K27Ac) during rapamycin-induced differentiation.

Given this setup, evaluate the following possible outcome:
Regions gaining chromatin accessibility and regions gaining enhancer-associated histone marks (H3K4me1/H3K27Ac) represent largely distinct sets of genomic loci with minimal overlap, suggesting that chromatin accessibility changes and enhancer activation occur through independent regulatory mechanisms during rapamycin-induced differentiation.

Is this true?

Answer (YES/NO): NO